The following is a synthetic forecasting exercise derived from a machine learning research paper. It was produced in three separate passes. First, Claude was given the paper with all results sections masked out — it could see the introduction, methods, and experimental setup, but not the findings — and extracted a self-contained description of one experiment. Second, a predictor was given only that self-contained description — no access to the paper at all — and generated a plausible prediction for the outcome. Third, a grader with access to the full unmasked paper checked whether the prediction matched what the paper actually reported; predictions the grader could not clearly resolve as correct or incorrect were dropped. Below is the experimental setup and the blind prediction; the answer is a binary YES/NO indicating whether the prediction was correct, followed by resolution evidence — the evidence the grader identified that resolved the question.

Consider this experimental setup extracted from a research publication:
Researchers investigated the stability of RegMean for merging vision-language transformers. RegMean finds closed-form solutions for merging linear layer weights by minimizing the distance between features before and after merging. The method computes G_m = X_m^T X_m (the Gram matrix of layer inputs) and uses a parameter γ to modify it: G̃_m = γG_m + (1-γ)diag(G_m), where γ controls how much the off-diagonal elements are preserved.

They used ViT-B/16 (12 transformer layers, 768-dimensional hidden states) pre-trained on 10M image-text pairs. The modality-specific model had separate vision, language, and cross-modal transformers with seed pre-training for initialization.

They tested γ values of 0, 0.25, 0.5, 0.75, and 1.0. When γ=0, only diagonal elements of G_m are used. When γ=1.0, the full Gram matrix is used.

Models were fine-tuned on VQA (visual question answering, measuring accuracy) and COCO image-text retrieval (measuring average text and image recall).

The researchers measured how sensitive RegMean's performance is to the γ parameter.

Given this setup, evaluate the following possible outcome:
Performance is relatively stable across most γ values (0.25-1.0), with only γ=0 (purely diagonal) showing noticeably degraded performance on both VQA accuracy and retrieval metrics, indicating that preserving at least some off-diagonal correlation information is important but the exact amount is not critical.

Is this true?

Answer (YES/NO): NO